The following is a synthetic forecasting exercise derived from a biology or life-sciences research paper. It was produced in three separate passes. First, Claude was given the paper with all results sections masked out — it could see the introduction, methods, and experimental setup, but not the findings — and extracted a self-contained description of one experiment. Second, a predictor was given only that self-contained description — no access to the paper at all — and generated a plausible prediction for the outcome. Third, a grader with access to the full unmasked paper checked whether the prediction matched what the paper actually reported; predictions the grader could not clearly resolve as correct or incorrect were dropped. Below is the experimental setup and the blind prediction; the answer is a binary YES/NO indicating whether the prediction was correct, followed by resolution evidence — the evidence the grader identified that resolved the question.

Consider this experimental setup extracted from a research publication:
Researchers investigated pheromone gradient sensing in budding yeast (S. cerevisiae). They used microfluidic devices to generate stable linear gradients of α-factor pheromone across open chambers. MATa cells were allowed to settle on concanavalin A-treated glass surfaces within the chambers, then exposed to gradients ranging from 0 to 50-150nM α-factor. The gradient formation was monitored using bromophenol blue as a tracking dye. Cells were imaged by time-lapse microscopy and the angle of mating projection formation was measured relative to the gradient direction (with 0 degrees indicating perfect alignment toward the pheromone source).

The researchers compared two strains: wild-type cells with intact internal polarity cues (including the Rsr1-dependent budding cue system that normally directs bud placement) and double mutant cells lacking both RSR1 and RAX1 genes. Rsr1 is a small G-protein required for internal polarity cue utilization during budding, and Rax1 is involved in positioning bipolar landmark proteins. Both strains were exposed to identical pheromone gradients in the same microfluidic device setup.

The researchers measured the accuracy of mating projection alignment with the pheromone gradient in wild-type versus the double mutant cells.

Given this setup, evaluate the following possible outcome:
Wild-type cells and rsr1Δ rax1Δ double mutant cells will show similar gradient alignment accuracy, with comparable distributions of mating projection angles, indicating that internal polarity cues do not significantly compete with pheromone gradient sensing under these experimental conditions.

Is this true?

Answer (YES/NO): NO